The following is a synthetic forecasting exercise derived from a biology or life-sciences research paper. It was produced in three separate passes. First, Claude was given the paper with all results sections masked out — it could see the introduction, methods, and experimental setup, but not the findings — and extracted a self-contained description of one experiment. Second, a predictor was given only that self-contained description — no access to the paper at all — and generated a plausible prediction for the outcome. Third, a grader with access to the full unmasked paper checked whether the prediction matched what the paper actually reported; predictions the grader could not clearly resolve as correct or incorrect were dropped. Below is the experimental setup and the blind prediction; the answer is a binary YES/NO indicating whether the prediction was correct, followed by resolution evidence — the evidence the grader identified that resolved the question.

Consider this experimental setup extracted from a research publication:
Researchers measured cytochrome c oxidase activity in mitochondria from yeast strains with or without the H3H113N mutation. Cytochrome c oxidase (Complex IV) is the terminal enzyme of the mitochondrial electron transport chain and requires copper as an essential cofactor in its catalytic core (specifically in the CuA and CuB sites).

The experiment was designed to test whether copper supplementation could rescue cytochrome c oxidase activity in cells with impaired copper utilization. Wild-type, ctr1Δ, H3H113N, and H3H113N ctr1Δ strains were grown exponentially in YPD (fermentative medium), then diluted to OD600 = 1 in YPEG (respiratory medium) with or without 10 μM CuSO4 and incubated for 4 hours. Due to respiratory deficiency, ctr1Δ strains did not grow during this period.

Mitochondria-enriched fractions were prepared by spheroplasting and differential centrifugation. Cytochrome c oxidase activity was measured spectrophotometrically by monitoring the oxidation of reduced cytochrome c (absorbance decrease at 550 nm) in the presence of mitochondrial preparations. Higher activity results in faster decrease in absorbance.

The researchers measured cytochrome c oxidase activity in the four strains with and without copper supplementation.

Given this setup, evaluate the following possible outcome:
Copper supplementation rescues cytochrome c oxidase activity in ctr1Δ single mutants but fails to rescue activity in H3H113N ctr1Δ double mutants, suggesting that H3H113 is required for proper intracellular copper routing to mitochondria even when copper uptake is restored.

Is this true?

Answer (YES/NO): NO